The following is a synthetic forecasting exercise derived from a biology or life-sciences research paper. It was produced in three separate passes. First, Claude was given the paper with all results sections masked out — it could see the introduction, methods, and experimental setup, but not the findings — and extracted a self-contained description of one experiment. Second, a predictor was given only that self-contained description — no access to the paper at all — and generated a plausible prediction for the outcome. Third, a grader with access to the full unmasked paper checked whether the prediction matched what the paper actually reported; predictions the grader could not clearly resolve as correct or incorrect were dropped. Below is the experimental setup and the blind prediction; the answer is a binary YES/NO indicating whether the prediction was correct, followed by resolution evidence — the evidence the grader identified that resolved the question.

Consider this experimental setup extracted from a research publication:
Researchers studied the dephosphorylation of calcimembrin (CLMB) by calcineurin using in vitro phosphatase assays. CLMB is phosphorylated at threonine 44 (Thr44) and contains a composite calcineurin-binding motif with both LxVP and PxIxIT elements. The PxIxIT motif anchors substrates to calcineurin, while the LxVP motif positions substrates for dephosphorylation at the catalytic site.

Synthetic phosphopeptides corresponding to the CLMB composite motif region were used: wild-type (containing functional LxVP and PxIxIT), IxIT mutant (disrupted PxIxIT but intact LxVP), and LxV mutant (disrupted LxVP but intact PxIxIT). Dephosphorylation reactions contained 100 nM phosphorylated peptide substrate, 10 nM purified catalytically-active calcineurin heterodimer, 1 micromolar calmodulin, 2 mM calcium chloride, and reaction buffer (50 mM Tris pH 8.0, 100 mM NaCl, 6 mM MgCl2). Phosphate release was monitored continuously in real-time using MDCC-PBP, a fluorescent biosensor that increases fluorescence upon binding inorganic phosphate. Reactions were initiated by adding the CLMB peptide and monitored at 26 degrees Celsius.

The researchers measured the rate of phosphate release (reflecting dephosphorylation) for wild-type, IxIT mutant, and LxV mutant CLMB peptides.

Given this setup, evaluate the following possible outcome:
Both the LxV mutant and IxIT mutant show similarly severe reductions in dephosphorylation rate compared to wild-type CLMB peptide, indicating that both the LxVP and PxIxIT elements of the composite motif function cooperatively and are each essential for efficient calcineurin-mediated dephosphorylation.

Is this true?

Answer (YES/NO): NO